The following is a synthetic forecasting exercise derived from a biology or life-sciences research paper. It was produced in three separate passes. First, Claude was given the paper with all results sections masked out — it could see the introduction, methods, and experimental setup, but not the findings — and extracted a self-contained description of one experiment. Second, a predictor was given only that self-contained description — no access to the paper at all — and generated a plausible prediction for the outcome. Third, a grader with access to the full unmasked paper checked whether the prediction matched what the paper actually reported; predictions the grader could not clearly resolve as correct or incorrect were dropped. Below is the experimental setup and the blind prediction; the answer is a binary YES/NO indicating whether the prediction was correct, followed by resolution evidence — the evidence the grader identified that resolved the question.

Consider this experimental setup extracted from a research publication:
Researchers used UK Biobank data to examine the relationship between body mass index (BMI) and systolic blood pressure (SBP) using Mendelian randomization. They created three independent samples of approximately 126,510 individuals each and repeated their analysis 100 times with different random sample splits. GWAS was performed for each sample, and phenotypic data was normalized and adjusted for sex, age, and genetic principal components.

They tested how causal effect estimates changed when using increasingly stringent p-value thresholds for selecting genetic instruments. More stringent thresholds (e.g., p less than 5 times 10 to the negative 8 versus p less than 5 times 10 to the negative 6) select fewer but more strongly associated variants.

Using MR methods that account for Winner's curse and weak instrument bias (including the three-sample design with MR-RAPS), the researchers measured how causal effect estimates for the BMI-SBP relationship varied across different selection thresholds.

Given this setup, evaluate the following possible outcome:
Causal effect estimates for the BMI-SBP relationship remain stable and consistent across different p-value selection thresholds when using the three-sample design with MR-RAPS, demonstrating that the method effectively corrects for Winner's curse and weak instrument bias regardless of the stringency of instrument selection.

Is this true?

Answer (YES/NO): NO